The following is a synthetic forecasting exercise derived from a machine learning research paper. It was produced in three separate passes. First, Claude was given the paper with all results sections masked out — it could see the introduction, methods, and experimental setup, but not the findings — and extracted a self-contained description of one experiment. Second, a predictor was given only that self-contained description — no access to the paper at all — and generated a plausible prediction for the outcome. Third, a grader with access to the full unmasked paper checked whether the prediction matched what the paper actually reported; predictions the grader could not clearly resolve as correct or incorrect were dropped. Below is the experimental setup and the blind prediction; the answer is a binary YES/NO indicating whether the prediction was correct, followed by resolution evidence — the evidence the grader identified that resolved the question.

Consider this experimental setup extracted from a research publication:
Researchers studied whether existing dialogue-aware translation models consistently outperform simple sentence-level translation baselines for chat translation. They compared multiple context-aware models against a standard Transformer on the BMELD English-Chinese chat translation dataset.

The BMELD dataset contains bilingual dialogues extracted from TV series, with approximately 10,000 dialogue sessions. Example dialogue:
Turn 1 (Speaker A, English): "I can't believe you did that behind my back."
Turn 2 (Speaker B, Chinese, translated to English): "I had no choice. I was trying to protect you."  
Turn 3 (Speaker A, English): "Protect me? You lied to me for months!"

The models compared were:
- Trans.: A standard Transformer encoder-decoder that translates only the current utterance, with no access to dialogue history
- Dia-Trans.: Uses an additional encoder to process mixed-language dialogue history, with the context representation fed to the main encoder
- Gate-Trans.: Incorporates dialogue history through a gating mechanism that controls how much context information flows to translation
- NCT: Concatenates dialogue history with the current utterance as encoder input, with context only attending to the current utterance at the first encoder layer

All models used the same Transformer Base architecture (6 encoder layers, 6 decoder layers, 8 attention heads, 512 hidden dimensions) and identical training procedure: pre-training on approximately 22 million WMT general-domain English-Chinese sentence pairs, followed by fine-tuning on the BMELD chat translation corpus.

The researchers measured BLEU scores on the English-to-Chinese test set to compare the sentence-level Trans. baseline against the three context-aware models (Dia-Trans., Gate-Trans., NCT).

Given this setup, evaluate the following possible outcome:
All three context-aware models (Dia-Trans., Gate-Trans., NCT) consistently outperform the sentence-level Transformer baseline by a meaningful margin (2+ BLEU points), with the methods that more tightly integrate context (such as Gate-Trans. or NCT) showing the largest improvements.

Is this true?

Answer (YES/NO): NO